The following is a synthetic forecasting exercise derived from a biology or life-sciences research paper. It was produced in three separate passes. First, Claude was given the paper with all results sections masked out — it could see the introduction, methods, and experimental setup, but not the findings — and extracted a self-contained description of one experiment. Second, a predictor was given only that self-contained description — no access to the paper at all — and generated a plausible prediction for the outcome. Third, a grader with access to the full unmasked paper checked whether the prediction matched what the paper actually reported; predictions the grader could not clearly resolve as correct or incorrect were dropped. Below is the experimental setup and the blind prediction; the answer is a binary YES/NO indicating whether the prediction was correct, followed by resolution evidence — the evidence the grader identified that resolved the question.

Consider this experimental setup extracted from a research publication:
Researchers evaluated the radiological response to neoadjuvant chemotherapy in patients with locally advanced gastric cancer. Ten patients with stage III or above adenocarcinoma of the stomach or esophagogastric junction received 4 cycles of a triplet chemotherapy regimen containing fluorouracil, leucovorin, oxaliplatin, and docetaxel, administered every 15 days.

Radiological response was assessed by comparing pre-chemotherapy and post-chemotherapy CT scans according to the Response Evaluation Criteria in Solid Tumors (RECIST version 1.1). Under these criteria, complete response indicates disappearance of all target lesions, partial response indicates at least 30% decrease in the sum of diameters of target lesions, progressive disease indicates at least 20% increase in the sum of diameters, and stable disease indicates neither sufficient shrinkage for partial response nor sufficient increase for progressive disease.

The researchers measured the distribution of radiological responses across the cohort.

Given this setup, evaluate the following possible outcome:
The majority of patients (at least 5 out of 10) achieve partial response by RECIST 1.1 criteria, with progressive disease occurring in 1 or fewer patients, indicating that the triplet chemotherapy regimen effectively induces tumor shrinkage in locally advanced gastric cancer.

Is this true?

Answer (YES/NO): NO